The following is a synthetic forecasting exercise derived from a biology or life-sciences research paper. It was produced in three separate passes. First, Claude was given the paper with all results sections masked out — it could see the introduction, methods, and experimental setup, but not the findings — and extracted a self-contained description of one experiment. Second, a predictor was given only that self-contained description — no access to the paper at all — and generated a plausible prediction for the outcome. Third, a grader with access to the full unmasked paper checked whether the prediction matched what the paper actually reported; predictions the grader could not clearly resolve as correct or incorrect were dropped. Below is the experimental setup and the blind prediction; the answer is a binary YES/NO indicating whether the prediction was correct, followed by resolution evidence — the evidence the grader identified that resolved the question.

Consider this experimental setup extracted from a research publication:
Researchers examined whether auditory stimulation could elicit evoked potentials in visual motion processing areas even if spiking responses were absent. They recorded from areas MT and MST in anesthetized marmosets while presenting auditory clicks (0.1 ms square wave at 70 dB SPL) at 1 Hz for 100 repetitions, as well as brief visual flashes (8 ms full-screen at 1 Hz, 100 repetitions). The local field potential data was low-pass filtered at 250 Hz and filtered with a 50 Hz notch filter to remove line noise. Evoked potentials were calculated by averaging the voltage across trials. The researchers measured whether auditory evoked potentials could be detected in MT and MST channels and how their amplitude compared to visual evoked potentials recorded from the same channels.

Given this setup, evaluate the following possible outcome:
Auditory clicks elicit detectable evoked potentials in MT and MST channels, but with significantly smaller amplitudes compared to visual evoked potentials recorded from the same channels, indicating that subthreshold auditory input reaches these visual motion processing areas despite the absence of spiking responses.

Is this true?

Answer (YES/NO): NO